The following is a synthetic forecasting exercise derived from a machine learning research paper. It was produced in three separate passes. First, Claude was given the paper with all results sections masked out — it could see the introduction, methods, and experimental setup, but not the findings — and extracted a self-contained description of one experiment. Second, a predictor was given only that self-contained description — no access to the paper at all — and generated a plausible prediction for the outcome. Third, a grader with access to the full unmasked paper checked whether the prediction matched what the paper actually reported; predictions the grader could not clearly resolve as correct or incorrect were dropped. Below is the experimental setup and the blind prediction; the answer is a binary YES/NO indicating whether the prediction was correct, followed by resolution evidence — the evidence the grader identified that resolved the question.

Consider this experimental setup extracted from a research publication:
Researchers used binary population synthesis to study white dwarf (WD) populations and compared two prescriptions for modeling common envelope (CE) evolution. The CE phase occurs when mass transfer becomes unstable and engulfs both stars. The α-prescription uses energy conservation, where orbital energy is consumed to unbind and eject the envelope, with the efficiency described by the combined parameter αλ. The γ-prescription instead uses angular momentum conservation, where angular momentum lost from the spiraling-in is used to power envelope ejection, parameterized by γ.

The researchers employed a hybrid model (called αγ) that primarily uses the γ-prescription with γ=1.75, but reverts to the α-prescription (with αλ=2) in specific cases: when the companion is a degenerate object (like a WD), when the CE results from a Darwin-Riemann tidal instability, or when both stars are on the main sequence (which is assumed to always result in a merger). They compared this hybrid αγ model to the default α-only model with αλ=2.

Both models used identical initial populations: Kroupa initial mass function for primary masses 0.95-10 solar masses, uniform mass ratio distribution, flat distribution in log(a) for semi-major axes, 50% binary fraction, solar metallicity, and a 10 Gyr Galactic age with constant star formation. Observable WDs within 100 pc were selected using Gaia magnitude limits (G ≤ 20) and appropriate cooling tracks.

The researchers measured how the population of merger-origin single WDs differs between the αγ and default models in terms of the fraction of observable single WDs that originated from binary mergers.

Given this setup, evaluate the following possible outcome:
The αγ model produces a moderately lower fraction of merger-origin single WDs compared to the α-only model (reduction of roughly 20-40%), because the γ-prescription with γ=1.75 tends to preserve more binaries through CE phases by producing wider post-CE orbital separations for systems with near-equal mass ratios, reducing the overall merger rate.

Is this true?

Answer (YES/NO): NO